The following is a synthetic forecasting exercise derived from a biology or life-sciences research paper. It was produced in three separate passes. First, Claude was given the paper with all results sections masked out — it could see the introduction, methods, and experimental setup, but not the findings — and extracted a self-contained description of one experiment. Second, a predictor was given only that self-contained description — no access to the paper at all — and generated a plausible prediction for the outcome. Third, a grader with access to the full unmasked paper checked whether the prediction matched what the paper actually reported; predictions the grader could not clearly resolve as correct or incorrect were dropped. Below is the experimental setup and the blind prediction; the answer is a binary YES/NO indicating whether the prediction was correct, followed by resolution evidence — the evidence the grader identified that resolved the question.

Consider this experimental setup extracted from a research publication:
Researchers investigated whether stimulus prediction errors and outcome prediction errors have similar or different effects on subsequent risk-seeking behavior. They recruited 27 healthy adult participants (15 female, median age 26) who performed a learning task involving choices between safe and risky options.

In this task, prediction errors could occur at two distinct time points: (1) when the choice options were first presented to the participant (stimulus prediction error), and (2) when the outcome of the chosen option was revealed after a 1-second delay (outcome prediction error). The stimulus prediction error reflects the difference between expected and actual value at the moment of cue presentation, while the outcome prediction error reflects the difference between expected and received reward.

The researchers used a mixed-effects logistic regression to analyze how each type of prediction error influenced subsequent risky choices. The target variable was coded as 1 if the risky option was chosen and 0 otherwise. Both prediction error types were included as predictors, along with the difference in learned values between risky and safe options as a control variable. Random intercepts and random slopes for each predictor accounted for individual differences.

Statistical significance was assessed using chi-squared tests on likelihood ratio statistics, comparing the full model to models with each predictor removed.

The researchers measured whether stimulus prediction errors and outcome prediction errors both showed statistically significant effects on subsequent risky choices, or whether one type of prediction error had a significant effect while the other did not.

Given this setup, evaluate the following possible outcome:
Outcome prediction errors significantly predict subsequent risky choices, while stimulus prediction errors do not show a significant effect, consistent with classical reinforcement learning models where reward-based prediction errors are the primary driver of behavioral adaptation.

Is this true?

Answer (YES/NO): NO